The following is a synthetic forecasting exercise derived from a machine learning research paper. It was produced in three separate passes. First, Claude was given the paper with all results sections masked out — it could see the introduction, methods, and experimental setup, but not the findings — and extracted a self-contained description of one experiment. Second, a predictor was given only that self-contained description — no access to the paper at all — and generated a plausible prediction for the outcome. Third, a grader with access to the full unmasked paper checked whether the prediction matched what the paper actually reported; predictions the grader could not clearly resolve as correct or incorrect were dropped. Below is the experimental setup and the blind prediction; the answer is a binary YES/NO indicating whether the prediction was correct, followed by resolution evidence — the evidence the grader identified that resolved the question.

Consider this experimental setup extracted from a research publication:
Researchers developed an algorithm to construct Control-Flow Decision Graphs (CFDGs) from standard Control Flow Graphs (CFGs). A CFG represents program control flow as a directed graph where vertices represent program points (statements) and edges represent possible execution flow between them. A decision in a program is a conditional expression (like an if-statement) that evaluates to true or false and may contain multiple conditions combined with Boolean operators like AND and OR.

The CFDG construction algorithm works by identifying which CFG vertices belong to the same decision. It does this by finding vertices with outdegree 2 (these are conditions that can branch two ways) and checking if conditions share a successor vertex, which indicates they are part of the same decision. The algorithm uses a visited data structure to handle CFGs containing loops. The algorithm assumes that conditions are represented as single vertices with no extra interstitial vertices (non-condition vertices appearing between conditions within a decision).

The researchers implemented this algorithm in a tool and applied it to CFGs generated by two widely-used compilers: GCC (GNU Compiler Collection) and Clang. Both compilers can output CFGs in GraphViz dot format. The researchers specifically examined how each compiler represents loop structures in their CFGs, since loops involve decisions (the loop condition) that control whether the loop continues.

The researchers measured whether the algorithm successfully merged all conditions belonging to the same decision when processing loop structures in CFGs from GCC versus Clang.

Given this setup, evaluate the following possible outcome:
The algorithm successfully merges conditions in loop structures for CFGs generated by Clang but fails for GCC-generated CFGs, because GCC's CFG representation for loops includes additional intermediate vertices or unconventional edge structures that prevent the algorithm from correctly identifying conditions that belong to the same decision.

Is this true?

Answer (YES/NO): NO